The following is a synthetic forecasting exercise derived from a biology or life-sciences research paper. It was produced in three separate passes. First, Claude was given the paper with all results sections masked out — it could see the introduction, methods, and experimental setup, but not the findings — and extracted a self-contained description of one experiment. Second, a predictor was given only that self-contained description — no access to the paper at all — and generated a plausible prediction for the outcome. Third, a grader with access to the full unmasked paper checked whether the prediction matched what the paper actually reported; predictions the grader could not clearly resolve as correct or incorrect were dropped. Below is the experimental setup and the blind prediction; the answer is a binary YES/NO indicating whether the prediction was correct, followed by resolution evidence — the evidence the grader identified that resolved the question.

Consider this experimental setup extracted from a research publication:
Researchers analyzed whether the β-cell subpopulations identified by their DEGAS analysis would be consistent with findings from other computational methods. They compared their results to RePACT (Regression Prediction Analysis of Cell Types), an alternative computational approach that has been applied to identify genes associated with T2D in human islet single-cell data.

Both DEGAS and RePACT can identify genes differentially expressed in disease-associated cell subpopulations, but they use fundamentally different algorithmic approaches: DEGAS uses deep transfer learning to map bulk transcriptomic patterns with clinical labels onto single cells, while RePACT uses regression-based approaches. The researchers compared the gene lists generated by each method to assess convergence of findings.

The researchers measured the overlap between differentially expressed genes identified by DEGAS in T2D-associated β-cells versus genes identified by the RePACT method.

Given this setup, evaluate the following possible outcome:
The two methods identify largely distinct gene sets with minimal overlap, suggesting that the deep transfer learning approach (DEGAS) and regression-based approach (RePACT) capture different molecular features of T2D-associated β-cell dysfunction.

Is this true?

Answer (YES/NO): NO